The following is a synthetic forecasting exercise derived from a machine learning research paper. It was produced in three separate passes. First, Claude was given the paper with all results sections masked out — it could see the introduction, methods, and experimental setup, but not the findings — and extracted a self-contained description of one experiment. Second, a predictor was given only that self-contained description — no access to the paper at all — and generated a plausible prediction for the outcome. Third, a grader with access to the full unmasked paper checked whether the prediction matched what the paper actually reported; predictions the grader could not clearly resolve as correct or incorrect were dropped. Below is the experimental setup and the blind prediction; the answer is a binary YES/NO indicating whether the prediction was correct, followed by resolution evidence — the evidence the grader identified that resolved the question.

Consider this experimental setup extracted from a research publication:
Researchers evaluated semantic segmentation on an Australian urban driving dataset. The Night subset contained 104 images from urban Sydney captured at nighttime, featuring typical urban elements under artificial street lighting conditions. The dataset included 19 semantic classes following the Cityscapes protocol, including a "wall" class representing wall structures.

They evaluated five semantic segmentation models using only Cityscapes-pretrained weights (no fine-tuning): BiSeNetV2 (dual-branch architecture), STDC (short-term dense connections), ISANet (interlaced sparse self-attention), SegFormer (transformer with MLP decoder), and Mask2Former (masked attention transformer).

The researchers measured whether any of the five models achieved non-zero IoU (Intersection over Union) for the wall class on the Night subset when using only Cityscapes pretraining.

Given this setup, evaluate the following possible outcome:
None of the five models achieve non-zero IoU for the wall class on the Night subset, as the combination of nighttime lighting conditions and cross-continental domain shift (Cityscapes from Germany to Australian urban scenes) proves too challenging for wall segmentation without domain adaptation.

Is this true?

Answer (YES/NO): YES